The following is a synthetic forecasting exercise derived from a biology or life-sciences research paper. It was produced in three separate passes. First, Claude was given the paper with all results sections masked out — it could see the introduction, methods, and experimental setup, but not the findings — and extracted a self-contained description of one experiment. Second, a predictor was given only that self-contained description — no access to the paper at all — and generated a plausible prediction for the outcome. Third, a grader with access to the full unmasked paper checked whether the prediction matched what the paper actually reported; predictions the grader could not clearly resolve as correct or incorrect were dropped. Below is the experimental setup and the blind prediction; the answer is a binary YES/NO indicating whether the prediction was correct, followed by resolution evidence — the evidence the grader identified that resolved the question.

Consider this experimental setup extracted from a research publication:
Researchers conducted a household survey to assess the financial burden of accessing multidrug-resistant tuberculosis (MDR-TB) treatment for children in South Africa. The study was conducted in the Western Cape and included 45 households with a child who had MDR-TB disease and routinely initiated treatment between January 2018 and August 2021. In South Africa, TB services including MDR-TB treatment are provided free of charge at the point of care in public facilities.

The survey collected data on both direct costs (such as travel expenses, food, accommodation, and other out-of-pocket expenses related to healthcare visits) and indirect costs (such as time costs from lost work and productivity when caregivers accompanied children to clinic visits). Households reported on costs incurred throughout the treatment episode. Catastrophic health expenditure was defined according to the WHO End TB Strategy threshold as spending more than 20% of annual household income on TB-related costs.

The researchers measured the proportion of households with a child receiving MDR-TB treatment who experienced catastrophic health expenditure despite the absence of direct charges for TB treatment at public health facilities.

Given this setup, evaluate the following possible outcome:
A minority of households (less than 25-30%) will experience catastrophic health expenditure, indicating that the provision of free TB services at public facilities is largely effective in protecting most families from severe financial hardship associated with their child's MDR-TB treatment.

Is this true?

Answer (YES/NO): NO